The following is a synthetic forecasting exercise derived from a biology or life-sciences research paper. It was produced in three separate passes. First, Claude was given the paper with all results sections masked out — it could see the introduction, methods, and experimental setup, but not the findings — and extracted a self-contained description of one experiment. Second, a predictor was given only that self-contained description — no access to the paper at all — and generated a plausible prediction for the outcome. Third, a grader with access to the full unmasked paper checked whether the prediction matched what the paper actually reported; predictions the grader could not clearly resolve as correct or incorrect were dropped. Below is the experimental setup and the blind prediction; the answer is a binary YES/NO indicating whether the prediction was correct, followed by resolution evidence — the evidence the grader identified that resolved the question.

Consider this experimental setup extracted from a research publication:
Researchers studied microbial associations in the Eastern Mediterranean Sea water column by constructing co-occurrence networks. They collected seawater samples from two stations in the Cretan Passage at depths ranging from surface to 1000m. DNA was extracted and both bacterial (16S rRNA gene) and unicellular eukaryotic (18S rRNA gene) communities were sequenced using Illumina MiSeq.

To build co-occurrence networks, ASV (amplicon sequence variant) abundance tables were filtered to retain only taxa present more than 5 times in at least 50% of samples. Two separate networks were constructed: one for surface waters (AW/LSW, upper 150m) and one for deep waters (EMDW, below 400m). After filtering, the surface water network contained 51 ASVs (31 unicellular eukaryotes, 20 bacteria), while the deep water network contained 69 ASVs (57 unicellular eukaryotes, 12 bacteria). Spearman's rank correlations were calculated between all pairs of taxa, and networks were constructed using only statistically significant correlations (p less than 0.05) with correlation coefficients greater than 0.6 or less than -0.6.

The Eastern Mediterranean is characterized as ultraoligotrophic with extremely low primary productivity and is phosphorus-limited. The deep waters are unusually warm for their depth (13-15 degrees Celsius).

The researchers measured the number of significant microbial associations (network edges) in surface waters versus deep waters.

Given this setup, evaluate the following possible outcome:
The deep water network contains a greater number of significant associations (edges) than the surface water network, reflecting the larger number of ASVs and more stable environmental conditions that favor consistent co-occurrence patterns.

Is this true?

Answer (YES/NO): NO